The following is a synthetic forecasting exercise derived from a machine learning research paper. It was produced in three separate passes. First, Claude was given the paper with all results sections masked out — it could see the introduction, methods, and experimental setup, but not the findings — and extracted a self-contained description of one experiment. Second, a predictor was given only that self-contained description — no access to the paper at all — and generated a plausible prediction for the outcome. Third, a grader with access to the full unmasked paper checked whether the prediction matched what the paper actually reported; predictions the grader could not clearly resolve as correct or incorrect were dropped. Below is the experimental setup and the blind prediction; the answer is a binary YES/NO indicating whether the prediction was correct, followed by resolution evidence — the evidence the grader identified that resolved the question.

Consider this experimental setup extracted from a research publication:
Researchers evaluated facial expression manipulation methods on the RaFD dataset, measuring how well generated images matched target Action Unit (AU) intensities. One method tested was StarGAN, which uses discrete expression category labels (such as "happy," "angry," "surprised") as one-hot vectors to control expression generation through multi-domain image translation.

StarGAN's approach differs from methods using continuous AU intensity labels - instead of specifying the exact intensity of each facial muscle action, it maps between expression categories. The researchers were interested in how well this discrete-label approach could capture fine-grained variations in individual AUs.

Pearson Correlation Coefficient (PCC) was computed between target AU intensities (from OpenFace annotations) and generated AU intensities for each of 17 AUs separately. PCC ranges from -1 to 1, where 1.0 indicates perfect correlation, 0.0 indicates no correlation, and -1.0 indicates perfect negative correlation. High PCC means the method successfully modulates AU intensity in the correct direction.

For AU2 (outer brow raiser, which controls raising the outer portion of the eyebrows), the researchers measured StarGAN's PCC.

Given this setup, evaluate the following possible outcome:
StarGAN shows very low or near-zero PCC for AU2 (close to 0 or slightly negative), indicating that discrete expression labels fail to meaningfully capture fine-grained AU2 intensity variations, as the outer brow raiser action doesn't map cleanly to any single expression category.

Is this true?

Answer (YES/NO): YES